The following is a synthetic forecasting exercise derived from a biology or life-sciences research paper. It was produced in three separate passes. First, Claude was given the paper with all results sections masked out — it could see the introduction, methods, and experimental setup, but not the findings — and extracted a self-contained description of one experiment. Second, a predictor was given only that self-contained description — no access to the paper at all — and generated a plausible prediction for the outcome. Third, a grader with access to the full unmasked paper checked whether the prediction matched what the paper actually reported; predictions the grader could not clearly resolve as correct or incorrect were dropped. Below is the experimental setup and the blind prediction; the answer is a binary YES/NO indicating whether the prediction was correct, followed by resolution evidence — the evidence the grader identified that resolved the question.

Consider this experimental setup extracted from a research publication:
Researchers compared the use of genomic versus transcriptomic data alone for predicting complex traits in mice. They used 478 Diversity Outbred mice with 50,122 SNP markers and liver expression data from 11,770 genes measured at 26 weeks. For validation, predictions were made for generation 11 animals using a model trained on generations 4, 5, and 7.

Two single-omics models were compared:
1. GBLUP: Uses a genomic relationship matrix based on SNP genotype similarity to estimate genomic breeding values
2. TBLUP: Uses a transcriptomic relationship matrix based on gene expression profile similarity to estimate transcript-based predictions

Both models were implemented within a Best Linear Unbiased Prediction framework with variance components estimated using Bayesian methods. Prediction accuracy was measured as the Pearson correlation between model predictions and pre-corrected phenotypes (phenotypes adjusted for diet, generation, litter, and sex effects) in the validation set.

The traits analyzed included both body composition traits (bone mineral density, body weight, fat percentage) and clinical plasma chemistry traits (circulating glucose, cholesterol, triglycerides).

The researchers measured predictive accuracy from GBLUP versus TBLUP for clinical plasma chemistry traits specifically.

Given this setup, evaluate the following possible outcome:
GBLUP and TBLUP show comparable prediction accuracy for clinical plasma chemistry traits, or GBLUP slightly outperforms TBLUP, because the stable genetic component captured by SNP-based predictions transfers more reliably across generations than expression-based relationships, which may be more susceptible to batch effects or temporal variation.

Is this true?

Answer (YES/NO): NO